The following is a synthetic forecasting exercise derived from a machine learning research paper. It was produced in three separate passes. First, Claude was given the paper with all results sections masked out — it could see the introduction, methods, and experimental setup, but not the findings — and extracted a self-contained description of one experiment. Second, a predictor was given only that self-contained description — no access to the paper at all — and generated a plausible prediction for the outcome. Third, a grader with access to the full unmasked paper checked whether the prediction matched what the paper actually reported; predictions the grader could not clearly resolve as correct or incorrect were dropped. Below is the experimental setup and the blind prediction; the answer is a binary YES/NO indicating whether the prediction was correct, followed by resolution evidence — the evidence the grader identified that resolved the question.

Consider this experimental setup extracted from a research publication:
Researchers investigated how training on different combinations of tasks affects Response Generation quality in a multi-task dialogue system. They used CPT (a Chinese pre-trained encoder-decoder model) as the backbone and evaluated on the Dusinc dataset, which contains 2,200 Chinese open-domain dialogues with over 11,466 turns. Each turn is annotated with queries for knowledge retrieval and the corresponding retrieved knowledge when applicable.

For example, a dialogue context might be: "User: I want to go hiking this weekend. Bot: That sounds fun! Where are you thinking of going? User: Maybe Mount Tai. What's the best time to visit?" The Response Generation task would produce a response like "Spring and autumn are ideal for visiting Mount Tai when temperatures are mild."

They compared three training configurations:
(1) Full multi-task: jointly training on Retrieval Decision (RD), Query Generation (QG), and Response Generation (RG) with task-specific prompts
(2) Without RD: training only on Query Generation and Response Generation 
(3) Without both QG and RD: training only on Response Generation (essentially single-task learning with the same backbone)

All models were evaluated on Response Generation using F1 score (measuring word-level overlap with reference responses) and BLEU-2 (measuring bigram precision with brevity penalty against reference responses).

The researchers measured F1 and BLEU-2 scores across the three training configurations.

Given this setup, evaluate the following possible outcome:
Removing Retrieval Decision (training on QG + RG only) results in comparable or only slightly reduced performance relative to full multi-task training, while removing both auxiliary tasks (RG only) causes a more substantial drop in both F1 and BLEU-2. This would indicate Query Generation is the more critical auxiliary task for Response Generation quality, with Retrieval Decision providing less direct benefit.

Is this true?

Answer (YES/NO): YES